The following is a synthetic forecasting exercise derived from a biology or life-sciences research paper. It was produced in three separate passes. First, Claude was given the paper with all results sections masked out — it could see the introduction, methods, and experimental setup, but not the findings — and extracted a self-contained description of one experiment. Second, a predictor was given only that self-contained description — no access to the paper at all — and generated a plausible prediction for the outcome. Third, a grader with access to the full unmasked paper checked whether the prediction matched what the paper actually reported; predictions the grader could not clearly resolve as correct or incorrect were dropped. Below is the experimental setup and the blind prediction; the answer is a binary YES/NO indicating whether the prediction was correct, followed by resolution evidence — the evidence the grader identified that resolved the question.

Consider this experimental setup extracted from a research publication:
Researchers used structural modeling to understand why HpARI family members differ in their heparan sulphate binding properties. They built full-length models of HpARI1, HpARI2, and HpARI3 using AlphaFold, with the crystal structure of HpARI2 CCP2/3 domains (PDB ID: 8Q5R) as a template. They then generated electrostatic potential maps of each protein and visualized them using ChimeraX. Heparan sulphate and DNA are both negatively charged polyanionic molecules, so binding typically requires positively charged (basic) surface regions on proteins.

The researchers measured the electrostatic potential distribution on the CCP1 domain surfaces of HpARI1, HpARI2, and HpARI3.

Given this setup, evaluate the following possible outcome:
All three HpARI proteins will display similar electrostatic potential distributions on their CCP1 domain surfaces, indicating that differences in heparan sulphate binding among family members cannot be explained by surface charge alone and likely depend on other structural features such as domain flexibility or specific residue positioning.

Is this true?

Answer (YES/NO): NO